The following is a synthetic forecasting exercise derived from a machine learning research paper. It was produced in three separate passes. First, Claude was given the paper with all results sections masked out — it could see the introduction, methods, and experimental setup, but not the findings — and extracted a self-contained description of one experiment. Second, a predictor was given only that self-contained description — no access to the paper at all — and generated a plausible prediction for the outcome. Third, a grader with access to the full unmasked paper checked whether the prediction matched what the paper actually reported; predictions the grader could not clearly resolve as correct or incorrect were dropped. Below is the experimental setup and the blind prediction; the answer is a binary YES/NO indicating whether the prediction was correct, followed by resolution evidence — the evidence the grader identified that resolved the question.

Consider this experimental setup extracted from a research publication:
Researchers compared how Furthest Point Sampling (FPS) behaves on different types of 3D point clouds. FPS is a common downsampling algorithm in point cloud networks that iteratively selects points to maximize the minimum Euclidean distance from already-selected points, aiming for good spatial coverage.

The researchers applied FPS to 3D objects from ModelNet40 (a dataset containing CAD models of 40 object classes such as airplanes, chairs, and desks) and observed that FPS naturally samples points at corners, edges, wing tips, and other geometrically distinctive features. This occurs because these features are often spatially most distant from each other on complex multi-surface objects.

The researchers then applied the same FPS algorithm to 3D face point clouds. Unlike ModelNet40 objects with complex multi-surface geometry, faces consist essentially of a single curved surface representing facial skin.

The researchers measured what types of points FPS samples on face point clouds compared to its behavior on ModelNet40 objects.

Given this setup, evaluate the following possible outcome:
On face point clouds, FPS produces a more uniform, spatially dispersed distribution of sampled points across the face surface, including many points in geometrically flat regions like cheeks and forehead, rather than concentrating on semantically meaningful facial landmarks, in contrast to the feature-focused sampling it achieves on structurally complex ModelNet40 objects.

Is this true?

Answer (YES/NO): NO